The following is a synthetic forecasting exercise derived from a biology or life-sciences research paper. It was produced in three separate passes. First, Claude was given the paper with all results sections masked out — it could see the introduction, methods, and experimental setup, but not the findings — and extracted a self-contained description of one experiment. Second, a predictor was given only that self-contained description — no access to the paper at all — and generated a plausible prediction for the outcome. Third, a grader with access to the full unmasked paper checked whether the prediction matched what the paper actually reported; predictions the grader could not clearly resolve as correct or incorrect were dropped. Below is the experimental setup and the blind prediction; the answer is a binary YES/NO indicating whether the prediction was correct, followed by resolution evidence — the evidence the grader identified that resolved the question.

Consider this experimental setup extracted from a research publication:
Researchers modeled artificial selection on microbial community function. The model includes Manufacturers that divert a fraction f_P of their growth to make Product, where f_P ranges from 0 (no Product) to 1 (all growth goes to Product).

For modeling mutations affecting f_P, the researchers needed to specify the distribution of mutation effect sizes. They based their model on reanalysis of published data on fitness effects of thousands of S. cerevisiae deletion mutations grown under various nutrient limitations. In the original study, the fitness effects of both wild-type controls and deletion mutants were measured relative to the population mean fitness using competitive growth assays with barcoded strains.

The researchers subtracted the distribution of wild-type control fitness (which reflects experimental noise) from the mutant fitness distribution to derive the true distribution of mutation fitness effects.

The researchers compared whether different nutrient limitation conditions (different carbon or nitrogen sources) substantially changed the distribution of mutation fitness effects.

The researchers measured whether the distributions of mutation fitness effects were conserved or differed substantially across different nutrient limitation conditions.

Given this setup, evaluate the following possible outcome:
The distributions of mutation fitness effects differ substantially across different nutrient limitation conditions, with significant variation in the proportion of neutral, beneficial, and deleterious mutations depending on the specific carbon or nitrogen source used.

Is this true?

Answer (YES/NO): NO